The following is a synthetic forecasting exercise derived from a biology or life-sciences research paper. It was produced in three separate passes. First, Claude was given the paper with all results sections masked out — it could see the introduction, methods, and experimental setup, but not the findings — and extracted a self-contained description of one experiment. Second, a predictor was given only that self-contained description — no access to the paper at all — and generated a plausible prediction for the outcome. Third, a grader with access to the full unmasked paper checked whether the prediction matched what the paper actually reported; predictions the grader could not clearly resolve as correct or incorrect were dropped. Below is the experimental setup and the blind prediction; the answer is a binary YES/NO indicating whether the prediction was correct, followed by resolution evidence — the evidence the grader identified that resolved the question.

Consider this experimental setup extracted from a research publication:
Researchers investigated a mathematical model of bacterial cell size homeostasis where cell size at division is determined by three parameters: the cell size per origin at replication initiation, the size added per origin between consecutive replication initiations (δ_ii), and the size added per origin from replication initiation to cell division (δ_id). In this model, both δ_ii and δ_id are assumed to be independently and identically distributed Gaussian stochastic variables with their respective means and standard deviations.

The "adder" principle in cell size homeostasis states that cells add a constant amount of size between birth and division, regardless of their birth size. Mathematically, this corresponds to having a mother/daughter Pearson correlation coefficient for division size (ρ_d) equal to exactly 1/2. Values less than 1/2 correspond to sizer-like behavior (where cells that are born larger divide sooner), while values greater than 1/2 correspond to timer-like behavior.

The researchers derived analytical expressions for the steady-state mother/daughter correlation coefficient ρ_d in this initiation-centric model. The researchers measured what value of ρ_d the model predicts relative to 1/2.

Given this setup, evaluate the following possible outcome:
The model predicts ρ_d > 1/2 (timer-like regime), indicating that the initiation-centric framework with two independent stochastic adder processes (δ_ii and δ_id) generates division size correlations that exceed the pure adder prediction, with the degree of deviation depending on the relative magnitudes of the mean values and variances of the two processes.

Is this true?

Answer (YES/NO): NO